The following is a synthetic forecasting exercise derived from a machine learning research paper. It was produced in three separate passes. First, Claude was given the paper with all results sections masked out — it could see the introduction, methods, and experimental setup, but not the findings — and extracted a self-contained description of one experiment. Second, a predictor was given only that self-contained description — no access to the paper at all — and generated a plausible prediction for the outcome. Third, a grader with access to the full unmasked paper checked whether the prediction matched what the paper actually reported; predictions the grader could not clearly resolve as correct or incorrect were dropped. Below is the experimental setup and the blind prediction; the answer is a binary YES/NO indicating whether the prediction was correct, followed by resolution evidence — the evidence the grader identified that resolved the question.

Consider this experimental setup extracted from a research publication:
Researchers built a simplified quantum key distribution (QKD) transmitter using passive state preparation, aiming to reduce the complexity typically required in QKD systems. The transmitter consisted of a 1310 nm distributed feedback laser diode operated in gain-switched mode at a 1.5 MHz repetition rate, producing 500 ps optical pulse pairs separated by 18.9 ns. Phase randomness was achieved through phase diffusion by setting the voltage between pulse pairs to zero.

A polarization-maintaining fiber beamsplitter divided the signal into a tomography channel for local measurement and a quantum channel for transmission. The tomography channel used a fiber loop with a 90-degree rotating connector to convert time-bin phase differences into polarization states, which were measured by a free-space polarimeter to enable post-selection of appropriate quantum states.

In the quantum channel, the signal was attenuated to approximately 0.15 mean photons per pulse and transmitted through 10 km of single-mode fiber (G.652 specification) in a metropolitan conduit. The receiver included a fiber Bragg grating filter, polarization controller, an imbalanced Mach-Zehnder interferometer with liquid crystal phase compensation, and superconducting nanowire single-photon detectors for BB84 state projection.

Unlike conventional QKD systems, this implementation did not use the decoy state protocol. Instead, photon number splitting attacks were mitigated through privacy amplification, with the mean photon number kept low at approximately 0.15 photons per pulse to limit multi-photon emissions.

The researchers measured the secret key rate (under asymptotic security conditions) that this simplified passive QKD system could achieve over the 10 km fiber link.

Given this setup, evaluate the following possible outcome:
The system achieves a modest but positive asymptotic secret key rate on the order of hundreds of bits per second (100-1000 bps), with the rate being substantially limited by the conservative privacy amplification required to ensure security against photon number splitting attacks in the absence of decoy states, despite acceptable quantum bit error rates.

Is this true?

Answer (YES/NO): YES